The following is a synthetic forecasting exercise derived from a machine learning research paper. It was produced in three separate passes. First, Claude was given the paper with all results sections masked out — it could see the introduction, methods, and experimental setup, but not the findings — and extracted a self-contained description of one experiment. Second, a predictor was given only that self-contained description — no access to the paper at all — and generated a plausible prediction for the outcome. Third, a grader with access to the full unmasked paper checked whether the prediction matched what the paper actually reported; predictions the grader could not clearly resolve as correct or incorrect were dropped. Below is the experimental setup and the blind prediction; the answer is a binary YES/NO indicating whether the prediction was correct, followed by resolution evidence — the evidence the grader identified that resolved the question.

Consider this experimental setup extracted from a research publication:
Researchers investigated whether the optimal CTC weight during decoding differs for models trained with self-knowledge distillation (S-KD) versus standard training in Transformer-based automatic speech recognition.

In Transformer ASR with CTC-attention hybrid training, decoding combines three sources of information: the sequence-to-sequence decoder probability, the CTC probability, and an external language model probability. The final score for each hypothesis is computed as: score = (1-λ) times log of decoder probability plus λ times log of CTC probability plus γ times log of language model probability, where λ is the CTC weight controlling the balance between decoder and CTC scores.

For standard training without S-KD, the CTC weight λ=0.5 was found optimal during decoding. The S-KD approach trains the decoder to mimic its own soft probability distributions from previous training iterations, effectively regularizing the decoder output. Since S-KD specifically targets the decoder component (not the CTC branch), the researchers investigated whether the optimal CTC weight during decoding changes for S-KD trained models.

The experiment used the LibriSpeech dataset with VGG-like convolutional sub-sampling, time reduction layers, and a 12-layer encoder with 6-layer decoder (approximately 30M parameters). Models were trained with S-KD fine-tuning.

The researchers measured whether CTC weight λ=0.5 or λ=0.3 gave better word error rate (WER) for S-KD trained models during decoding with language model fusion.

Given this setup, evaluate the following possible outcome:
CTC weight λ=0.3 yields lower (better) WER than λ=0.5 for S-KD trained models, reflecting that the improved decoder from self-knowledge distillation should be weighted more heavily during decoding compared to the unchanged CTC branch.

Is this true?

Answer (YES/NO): YES